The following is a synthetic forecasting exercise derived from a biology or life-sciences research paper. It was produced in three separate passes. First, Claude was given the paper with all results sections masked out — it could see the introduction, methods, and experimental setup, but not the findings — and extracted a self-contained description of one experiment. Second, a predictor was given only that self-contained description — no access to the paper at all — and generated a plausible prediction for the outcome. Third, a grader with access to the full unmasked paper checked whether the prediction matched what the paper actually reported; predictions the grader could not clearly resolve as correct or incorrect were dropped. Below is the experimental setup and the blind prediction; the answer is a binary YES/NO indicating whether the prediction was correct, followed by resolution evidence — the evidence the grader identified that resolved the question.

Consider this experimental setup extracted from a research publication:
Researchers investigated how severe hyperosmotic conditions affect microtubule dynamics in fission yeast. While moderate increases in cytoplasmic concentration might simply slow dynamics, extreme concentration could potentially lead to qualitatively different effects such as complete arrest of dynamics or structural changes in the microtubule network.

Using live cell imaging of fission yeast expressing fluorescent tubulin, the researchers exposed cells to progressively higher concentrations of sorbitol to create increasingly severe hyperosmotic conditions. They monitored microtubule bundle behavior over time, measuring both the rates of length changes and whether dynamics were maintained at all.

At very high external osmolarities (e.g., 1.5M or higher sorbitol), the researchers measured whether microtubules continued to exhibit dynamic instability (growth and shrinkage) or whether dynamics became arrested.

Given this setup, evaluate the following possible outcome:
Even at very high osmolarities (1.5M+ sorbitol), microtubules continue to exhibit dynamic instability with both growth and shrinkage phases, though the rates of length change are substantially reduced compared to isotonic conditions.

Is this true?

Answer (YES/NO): NO